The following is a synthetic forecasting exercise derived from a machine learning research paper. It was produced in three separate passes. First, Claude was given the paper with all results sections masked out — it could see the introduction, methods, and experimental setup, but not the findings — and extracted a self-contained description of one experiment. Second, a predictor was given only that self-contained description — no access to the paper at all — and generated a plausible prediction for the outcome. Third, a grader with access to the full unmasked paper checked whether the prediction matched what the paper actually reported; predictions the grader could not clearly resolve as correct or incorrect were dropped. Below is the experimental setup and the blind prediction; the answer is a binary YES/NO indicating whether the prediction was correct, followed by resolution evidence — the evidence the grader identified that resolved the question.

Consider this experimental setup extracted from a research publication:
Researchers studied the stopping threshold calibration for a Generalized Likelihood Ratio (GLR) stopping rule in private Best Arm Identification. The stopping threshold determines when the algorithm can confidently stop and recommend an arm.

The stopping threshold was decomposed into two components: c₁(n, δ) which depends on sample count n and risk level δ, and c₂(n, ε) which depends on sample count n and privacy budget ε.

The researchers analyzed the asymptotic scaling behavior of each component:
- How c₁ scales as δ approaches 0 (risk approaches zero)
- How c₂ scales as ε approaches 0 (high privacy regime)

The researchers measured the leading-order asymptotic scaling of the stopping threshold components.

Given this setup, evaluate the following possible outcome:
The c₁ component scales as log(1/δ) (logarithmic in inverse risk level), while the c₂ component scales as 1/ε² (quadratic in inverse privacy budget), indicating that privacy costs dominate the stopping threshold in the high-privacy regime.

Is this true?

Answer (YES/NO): NO